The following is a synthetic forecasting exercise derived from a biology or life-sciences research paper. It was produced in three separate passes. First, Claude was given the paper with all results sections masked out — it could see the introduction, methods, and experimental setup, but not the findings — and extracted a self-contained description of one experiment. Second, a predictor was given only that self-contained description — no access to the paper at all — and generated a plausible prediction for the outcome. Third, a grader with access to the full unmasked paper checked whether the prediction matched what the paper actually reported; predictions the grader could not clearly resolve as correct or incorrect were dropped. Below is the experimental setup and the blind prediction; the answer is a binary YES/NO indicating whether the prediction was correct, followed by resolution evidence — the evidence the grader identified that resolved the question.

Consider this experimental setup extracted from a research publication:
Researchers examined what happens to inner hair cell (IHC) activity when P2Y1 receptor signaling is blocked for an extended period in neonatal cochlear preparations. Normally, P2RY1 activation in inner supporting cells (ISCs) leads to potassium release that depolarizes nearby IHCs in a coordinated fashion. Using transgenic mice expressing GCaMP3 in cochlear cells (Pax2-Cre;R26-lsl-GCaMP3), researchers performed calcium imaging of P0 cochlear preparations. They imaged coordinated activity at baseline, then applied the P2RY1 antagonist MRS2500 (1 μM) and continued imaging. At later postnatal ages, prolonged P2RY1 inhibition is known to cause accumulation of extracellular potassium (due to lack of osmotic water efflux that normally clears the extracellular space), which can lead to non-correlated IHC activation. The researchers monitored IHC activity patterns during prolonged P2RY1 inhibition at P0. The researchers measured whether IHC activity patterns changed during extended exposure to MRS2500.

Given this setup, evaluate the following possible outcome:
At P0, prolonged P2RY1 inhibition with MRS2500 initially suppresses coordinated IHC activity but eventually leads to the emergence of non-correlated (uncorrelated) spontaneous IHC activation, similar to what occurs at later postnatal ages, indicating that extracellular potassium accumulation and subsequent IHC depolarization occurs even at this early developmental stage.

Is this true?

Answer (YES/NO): YES